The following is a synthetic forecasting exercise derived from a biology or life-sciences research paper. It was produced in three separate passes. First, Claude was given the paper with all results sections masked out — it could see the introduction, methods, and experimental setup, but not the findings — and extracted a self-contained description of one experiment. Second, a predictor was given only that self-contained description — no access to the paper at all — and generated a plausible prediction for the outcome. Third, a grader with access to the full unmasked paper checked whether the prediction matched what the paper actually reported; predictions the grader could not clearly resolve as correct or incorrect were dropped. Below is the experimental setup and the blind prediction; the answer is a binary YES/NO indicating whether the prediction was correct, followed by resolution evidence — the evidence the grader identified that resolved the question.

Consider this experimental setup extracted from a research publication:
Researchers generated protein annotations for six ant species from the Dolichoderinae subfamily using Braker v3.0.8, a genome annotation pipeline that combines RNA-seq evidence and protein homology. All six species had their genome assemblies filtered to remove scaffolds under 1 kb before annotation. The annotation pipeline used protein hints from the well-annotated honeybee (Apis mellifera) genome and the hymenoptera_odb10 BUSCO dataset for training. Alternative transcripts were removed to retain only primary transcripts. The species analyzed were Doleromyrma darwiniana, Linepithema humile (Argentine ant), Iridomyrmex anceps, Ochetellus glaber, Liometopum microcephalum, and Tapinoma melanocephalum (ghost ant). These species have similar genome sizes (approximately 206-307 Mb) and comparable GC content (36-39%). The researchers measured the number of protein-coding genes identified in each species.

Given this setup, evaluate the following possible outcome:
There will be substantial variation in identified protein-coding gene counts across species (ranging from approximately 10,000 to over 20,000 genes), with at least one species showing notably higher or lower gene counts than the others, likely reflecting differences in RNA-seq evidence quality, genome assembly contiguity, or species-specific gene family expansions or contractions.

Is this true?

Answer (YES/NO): NO